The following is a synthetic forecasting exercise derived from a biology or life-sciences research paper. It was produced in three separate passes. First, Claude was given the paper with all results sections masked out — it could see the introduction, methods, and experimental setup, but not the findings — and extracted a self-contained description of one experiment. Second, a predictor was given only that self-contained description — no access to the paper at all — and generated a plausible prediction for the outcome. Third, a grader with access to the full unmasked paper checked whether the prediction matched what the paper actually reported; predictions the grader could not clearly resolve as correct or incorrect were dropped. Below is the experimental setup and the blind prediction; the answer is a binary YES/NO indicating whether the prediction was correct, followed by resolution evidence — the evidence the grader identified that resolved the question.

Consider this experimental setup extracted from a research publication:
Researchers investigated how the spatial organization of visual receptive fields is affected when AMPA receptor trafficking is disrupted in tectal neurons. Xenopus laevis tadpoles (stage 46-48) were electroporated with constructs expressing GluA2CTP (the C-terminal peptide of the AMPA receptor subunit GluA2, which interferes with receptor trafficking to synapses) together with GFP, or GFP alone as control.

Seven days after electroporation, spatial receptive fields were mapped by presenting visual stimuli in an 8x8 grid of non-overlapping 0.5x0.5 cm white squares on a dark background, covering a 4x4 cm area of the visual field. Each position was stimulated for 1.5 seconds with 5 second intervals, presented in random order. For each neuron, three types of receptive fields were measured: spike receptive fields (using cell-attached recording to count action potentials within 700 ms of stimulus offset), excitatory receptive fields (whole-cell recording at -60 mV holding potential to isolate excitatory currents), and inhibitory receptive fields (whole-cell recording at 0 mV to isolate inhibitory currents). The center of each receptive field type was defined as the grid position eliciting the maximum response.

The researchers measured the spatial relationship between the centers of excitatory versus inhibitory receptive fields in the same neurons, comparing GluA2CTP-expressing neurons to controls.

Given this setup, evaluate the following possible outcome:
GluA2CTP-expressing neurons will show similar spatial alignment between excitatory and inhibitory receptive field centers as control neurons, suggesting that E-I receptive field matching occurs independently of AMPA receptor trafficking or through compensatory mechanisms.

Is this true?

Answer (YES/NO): NO